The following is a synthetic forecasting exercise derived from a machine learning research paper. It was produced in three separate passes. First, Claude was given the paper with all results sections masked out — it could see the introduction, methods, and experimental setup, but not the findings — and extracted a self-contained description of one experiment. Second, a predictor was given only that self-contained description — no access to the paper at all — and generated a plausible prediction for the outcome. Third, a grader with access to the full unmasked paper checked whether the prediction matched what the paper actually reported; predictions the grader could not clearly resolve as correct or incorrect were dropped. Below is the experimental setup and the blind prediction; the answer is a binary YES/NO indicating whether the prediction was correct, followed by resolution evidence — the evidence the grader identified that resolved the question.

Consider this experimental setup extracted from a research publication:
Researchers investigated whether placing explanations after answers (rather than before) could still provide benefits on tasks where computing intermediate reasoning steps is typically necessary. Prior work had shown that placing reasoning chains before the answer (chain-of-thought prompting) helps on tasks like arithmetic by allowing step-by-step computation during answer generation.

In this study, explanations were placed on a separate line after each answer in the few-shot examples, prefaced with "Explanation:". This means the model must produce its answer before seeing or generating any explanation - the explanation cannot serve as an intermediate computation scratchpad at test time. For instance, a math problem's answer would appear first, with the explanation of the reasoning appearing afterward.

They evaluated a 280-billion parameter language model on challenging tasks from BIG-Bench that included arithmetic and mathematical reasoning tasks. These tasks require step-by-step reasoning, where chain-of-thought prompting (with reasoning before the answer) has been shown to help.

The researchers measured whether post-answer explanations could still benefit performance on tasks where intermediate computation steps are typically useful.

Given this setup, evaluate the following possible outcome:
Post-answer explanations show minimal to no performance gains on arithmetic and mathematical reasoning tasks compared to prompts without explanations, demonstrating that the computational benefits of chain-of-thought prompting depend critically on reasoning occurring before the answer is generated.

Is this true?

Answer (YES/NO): NO